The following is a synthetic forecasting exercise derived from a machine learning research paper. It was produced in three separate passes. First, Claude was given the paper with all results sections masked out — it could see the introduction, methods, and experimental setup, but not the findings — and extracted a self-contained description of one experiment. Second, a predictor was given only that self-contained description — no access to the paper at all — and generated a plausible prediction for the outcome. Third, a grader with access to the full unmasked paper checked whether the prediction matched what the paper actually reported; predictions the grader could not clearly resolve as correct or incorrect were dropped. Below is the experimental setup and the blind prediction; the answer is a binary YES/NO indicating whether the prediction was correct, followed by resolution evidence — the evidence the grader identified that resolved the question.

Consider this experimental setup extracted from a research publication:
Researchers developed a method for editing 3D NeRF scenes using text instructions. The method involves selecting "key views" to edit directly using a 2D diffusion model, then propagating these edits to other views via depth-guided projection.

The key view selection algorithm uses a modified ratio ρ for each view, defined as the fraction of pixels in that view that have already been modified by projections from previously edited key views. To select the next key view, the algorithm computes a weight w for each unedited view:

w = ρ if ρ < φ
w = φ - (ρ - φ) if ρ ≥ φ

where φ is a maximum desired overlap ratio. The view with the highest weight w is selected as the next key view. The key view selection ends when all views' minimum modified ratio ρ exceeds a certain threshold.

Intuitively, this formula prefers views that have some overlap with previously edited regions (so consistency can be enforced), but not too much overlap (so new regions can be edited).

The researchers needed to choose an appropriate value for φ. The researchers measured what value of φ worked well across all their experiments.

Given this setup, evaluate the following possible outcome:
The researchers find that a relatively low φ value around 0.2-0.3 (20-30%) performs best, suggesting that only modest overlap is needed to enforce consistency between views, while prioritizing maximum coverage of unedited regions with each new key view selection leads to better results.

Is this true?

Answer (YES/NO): YES